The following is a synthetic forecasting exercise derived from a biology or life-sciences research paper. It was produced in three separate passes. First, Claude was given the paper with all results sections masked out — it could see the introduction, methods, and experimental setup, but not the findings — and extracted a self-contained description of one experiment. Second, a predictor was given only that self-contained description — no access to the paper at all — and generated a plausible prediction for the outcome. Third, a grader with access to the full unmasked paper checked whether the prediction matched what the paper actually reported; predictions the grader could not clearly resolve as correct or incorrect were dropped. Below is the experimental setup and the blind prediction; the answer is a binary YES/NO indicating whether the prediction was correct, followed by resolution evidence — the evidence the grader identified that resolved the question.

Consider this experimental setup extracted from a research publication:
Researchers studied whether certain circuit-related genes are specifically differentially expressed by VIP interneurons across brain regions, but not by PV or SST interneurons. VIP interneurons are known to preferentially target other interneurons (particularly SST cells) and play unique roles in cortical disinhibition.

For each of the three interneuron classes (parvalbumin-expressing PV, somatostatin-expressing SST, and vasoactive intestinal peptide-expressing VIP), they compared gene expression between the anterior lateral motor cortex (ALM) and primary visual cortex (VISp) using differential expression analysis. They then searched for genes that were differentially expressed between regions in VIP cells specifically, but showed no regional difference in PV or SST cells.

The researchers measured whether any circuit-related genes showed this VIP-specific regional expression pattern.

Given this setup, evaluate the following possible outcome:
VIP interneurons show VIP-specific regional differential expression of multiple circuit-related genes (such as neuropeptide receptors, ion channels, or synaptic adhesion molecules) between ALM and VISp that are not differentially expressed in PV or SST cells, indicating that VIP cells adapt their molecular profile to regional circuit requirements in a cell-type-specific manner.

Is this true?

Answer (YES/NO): YES